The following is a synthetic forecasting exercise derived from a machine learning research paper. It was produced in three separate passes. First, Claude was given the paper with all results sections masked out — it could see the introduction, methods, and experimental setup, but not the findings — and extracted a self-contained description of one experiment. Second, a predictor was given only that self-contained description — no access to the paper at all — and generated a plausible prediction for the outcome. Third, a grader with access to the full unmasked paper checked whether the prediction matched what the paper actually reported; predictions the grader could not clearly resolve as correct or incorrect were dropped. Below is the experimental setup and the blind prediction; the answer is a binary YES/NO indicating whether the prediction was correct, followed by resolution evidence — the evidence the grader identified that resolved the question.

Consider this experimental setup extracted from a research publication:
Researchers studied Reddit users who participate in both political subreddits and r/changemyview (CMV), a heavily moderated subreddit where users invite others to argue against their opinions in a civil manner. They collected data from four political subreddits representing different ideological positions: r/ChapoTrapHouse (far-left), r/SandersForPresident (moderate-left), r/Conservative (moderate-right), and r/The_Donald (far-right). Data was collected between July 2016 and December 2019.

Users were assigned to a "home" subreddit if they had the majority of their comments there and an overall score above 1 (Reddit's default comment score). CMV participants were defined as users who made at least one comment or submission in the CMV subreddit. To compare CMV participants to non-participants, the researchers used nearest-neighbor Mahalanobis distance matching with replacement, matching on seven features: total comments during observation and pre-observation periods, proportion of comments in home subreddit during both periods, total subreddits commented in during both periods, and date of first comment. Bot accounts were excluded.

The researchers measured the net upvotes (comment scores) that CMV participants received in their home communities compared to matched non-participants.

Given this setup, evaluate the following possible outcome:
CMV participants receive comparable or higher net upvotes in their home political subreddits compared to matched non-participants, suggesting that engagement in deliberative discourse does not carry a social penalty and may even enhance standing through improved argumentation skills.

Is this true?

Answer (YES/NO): NO